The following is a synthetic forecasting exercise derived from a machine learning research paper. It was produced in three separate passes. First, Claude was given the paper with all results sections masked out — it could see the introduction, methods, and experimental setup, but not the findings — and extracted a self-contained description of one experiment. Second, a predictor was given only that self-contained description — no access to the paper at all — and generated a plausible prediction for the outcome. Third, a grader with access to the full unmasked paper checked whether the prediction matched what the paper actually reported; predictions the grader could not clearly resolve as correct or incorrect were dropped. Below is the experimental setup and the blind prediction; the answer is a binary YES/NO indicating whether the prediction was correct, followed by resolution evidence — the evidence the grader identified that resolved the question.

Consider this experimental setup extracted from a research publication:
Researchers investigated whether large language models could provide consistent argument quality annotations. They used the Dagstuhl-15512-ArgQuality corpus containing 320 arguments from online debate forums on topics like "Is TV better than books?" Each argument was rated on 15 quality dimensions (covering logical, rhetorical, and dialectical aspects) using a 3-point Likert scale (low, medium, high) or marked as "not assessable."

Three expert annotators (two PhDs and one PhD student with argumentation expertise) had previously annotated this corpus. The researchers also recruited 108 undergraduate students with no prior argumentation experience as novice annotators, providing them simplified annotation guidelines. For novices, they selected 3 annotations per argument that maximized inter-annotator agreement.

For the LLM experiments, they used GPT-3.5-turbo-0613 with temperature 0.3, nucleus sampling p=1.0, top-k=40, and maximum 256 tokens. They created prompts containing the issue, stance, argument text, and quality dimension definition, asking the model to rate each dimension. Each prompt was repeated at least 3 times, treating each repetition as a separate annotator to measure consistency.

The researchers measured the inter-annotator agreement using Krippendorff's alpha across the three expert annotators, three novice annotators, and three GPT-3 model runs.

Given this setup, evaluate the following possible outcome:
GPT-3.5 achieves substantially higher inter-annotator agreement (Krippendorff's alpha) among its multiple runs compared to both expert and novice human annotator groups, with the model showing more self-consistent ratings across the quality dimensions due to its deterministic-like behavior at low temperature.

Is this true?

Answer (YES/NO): YES